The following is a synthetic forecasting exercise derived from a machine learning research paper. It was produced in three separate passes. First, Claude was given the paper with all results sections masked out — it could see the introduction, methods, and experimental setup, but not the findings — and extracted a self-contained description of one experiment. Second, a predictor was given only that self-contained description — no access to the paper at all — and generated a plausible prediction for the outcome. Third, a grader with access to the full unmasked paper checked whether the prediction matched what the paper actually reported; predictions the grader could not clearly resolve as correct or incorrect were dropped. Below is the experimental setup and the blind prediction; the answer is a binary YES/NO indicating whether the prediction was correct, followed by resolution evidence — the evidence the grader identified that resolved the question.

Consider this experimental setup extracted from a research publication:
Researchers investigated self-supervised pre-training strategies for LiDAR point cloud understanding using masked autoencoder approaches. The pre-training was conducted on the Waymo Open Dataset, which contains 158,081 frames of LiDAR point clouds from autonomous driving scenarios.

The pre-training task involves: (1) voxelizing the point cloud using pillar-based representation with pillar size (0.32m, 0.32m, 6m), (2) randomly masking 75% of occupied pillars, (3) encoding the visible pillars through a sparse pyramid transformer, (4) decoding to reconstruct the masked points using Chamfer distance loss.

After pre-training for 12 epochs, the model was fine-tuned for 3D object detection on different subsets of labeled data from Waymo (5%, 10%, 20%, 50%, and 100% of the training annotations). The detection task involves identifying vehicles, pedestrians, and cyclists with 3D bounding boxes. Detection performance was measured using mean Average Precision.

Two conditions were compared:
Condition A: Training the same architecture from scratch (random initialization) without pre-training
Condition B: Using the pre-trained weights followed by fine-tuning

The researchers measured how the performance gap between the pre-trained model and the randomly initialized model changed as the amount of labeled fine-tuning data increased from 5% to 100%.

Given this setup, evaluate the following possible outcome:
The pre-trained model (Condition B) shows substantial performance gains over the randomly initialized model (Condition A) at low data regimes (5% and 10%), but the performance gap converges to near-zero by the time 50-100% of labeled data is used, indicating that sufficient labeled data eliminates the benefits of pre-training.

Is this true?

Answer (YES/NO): NO